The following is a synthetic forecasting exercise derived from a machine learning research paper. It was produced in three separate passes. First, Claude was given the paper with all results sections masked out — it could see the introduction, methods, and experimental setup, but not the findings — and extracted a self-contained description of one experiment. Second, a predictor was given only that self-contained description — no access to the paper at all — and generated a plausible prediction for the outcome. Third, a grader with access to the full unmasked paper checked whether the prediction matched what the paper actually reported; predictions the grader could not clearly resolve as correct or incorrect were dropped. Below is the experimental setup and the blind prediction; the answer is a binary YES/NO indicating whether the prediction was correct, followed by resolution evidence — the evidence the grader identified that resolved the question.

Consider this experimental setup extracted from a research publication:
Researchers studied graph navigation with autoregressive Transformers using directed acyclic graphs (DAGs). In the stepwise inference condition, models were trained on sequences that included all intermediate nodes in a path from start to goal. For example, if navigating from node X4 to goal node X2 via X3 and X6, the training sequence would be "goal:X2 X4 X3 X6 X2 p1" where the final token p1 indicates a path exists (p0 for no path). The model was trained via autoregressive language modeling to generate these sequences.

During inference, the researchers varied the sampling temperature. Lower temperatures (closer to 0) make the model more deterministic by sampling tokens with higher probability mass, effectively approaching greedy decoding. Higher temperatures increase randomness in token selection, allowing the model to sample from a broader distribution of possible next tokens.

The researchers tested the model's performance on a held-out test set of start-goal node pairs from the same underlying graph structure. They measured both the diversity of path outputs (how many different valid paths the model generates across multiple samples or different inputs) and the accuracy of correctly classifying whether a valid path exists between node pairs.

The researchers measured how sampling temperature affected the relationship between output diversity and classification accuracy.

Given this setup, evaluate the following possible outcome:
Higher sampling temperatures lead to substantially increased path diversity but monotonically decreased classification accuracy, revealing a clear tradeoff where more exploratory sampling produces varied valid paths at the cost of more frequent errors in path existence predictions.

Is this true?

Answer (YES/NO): NO